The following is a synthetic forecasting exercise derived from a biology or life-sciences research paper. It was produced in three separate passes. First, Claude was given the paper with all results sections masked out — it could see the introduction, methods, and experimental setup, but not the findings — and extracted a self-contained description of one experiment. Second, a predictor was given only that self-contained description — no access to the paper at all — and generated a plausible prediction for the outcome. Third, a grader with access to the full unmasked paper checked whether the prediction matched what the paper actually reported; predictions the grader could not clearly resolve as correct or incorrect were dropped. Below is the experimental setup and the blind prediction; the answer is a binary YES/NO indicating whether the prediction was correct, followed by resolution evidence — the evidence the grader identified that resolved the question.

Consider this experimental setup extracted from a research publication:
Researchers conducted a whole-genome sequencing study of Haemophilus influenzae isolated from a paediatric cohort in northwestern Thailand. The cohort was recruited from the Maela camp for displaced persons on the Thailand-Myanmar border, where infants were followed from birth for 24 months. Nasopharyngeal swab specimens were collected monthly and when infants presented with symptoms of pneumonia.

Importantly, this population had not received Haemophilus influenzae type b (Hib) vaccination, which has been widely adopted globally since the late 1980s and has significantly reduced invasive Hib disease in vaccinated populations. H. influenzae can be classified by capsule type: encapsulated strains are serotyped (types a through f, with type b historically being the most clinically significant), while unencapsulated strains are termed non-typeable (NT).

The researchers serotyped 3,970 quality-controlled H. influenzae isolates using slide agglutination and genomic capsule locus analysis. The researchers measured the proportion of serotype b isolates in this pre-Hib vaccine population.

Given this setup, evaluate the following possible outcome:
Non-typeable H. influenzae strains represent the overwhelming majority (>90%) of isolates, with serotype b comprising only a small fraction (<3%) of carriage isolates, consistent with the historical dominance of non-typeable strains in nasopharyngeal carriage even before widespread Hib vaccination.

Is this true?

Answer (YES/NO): NO